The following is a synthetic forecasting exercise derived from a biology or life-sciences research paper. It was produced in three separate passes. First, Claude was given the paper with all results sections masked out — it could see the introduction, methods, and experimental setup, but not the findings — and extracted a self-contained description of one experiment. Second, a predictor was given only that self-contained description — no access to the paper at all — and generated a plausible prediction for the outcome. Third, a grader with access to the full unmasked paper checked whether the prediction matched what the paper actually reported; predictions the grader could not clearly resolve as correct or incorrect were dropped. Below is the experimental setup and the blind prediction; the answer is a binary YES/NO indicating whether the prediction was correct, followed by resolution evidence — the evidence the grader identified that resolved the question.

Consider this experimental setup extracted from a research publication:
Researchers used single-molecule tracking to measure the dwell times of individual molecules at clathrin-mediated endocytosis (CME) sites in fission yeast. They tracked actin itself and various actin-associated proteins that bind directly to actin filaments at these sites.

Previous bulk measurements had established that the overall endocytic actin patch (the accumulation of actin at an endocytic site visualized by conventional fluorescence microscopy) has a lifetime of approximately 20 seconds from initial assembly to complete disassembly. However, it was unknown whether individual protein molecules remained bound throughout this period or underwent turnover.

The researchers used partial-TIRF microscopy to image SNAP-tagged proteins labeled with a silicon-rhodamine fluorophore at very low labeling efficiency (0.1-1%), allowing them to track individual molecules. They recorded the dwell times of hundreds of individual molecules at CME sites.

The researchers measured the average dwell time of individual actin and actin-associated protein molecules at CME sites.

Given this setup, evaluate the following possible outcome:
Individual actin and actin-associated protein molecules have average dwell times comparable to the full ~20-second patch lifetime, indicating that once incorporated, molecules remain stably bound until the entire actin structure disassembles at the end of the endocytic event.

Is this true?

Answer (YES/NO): NO